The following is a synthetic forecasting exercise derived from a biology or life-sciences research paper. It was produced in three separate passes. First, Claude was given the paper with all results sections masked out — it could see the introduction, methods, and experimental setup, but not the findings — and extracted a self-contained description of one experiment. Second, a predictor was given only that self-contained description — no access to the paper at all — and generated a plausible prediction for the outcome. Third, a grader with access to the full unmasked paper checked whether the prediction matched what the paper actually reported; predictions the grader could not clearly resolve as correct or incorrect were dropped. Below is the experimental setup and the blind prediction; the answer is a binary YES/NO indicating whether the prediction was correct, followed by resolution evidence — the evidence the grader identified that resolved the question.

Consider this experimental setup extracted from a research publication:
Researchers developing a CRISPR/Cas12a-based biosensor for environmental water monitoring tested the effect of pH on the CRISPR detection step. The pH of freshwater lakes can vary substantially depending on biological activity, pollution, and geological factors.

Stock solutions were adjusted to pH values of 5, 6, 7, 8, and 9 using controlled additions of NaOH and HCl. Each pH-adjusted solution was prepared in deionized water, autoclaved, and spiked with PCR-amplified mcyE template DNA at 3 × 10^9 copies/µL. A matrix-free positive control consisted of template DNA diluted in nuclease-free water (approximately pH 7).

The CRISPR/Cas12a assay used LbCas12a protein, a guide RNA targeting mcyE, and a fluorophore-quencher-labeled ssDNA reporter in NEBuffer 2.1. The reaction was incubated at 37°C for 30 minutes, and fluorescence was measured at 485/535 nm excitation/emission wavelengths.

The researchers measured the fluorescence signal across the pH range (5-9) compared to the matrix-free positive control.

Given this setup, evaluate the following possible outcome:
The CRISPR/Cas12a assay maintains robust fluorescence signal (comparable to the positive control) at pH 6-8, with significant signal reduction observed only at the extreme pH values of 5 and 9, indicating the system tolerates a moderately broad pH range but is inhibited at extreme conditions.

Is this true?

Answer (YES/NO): NO